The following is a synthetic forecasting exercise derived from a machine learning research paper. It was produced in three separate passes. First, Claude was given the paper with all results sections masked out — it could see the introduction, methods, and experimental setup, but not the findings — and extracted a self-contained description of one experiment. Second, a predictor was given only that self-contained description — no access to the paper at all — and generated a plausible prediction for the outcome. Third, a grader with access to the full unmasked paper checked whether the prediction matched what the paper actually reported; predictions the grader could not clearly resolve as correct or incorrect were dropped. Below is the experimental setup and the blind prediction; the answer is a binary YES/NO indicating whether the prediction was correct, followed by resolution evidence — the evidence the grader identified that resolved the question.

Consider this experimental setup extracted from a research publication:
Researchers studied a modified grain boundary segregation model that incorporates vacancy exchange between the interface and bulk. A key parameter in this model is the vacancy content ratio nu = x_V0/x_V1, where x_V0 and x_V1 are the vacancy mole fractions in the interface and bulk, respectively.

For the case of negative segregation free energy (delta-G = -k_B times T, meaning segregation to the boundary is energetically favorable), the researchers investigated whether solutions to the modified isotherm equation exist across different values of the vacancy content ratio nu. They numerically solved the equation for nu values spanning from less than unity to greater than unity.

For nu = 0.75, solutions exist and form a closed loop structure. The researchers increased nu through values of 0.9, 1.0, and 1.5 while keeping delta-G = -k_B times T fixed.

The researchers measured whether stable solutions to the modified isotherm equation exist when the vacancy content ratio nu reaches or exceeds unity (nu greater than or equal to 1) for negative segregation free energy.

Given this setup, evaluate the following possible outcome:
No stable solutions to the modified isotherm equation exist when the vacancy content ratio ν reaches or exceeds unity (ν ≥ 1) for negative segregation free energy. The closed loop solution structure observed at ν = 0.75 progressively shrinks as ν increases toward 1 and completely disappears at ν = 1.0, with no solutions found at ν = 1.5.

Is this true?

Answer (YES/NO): YES